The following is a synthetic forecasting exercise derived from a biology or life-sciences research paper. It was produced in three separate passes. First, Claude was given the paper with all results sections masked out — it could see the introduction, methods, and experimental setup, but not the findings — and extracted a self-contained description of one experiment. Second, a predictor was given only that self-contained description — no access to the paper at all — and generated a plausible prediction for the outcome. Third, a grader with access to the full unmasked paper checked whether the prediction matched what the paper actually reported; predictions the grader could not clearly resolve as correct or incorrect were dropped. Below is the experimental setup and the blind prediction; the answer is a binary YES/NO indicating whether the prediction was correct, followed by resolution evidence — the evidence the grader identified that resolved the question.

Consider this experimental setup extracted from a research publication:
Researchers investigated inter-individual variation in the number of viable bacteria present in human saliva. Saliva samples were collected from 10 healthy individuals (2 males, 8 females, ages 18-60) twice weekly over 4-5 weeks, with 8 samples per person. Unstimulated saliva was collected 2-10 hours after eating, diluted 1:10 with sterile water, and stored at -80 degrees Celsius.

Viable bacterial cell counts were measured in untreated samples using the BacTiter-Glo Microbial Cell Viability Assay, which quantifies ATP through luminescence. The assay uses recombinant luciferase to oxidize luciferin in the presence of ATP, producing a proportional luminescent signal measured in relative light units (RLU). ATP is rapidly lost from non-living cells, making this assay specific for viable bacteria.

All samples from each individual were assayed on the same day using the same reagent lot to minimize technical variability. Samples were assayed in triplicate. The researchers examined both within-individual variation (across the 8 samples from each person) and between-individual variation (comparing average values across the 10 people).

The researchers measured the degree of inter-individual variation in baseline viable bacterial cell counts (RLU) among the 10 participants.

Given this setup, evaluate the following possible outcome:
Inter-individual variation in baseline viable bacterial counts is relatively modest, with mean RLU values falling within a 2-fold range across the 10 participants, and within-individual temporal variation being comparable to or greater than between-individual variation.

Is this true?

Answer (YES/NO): NO